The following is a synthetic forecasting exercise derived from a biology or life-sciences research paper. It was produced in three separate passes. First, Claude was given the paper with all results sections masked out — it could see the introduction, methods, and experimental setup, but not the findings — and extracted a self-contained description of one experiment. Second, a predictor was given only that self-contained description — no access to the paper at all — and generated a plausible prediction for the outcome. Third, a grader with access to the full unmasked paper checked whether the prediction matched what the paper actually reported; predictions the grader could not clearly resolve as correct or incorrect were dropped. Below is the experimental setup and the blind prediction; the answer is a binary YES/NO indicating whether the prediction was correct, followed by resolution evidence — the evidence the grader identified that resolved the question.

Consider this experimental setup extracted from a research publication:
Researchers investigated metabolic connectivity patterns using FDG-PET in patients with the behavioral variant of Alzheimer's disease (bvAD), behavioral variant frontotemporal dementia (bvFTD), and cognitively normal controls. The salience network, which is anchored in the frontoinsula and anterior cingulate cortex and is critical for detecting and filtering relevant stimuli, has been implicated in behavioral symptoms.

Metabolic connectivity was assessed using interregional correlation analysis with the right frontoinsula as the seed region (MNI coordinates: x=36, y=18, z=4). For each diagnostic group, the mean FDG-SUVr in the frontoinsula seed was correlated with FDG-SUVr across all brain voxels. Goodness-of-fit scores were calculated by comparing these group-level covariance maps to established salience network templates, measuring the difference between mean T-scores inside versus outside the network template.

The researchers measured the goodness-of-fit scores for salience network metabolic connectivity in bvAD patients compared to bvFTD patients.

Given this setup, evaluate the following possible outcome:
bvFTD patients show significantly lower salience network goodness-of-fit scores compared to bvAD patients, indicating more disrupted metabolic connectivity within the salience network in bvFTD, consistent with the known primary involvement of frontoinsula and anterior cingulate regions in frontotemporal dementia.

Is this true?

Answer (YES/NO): NO